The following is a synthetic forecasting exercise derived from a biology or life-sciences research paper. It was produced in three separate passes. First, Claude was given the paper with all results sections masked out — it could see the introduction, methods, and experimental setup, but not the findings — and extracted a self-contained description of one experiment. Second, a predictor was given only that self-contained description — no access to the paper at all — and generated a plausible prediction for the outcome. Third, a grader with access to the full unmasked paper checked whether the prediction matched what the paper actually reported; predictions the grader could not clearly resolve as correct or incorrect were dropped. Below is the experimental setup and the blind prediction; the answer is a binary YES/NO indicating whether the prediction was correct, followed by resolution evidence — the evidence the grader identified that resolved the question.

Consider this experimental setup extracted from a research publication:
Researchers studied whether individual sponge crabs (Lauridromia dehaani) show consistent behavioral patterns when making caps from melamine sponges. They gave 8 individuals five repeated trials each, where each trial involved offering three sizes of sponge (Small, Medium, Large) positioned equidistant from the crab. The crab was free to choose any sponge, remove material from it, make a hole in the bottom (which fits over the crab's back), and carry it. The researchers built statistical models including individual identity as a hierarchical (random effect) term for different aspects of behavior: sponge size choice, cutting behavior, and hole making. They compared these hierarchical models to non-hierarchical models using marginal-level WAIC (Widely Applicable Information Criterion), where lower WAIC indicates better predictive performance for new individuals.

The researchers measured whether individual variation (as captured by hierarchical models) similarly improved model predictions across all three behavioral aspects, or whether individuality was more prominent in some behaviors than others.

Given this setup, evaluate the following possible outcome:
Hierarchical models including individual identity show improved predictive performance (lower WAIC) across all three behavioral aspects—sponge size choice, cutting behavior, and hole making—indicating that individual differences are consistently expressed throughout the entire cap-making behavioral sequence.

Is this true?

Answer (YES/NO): NO